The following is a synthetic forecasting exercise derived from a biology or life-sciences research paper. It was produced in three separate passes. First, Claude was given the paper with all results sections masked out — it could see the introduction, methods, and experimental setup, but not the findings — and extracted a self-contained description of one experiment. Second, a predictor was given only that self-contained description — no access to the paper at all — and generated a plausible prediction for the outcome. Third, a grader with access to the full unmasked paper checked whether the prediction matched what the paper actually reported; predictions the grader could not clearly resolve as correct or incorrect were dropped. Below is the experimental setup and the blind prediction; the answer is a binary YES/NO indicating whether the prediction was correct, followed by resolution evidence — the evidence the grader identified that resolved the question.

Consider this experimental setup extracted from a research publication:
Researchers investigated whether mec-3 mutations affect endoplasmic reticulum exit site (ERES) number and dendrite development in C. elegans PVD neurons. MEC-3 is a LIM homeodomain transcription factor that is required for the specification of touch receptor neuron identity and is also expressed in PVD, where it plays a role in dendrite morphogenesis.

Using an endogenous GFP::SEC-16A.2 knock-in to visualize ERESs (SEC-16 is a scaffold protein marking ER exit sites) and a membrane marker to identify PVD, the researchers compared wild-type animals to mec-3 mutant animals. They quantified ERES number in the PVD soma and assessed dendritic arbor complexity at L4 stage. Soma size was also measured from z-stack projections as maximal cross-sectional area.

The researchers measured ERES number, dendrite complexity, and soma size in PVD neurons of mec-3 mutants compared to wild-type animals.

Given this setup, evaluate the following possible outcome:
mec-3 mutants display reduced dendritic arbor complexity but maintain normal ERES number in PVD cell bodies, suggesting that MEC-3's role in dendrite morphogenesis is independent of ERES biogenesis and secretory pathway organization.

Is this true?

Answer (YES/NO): NO